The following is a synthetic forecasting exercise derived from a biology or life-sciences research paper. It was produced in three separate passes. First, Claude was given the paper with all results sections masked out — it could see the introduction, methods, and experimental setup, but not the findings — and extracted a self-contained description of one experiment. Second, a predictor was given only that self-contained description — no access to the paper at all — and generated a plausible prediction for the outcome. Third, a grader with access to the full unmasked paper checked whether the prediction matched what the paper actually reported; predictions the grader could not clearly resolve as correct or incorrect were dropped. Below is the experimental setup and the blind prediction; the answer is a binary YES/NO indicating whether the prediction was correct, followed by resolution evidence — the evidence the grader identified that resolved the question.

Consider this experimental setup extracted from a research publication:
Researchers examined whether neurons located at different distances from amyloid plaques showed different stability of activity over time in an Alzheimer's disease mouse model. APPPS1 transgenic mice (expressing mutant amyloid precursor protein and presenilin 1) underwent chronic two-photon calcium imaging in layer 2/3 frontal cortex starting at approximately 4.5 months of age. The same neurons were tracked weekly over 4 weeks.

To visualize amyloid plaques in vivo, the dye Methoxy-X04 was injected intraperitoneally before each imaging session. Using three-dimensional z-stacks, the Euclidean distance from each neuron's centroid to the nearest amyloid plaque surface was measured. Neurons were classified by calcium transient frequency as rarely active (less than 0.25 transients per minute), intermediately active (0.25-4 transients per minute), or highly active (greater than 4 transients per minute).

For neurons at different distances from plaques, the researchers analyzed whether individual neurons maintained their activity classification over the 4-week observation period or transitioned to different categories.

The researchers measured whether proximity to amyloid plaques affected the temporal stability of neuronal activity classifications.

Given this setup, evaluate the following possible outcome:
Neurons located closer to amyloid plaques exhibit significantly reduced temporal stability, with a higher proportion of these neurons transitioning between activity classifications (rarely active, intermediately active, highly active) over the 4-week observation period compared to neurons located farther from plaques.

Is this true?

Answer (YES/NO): NO